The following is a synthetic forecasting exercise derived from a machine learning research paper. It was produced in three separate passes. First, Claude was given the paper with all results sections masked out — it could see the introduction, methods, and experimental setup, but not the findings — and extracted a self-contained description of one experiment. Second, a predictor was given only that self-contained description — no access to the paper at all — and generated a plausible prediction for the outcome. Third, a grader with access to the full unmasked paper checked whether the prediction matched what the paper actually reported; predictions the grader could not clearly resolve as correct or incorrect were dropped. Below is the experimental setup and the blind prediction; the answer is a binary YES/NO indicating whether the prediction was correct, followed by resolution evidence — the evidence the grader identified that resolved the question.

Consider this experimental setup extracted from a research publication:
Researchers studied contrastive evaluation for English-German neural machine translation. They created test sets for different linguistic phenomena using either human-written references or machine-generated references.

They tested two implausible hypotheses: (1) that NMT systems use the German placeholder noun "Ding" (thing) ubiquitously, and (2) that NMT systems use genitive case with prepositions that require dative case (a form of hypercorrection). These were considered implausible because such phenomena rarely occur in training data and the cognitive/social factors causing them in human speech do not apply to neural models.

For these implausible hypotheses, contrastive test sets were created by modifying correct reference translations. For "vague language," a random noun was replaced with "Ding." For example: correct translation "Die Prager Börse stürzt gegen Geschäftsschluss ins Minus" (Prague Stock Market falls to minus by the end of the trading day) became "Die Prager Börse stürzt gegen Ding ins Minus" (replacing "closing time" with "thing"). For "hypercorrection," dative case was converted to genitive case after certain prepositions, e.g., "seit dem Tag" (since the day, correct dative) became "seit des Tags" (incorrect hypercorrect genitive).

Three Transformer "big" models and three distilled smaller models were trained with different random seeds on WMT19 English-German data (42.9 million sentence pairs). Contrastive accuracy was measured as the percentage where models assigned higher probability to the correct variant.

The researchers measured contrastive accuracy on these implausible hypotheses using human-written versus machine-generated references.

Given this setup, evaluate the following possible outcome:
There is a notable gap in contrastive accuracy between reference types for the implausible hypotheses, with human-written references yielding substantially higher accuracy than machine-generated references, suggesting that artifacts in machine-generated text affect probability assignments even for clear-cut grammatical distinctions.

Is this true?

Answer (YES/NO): NO